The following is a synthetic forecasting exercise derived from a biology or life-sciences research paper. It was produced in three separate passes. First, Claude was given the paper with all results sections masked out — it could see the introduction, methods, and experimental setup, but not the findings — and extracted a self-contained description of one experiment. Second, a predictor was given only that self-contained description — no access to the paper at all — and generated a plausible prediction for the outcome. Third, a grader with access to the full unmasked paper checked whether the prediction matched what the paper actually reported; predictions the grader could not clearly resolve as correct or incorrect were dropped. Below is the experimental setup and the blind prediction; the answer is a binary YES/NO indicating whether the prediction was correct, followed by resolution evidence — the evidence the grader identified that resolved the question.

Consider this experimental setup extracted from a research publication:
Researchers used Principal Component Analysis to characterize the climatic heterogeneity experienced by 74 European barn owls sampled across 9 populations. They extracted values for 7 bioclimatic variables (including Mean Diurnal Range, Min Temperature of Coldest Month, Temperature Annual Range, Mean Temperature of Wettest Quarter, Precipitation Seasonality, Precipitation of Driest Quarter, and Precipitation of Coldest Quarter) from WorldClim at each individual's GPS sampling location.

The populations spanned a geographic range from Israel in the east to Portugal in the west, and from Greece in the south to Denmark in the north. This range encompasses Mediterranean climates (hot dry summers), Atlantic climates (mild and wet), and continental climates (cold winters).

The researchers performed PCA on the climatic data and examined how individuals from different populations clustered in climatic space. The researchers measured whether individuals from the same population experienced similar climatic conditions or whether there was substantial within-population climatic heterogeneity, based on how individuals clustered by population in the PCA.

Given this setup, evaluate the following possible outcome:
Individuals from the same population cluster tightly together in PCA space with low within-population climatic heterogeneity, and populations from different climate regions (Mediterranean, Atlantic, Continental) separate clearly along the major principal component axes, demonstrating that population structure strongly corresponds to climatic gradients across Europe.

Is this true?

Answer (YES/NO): NO